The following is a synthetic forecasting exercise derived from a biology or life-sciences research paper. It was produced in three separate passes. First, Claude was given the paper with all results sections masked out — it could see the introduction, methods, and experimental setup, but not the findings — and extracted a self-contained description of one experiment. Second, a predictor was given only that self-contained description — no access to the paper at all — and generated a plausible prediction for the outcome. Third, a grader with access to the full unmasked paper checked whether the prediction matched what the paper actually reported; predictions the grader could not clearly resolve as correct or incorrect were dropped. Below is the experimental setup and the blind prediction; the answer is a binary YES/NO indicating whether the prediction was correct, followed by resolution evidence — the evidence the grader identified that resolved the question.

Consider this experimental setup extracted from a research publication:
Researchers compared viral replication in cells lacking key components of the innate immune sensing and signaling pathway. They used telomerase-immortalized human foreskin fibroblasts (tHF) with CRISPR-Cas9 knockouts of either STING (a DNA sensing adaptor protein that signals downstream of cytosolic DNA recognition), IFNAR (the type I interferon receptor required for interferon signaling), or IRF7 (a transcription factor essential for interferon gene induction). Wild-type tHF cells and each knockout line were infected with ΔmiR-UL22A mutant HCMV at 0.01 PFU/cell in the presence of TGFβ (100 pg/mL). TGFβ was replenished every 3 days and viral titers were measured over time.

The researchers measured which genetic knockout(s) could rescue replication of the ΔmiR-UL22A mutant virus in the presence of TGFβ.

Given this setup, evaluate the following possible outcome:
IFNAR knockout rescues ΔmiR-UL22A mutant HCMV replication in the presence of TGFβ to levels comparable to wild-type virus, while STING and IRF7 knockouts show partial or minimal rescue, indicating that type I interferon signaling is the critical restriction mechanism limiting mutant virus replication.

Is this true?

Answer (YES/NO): NO